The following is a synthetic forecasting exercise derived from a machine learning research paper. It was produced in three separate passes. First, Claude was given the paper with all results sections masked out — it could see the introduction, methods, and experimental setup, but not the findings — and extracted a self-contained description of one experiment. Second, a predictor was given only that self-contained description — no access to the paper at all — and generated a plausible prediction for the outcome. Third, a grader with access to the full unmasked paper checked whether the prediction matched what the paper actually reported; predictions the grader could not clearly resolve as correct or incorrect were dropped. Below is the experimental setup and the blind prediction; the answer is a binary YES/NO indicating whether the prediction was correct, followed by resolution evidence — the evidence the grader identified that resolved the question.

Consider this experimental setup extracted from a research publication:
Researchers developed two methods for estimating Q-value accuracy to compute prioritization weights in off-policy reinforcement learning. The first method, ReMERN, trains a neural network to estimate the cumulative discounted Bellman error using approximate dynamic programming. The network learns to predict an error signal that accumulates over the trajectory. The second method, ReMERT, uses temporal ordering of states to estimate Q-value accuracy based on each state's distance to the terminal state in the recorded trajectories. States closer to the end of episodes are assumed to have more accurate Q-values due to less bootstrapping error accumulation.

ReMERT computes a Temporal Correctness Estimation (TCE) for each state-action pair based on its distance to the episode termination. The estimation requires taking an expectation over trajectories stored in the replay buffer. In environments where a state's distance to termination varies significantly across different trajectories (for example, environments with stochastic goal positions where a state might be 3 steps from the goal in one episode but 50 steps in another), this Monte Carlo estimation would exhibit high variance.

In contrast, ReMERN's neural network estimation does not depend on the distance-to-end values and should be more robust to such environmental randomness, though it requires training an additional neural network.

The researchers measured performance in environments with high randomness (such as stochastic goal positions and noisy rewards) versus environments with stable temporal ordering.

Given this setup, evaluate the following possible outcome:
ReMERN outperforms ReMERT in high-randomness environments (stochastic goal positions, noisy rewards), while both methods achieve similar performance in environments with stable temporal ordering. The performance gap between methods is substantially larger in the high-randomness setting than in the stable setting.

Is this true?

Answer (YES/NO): NO